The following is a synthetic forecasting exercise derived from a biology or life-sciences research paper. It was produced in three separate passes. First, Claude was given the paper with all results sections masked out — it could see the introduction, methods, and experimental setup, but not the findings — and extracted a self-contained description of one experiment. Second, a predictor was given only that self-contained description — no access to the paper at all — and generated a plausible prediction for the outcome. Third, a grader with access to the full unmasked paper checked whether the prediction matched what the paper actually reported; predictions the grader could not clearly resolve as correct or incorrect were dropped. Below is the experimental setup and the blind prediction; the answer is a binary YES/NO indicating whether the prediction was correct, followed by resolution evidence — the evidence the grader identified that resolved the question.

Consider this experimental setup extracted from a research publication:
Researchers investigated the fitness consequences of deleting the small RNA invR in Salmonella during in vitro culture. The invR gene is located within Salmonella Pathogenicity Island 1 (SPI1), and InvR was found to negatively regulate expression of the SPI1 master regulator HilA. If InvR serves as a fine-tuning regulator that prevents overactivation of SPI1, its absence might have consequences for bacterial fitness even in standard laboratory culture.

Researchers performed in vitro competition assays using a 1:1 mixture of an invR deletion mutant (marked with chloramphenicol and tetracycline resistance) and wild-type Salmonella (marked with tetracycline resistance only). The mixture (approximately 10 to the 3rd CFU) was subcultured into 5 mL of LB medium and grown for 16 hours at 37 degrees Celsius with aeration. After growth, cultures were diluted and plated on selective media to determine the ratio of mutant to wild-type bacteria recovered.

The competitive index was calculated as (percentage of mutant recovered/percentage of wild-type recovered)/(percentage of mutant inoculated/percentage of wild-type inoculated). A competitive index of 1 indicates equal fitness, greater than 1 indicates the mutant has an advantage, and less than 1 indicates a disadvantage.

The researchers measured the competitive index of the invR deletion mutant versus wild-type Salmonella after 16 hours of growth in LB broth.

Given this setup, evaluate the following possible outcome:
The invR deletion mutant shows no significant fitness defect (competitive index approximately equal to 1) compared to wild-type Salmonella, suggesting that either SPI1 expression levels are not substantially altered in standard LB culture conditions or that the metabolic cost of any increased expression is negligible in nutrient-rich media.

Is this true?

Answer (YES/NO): YES